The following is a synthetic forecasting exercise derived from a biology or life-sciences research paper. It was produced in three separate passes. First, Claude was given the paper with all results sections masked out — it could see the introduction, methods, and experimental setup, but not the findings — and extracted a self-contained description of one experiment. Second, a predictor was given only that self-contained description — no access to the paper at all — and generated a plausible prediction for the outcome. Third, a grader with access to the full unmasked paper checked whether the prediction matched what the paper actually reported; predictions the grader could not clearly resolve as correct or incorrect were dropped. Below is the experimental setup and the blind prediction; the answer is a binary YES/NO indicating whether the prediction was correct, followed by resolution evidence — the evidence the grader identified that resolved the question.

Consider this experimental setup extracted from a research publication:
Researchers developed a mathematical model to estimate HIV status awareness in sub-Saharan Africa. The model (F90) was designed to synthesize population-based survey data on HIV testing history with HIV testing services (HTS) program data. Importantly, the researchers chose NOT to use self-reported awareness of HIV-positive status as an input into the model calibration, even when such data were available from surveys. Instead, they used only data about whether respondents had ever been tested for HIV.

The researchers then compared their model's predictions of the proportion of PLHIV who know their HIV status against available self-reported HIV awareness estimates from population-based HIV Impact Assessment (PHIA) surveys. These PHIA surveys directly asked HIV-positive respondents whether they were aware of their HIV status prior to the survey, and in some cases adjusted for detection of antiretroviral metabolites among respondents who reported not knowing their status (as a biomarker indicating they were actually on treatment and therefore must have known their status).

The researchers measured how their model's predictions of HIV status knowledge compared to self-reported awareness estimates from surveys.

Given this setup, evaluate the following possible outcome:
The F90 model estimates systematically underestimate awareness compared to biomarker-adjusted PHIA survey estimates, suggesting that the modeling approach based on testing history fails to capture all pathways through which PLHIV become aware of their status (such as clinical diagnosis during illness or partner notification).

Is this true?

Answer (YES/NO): NO